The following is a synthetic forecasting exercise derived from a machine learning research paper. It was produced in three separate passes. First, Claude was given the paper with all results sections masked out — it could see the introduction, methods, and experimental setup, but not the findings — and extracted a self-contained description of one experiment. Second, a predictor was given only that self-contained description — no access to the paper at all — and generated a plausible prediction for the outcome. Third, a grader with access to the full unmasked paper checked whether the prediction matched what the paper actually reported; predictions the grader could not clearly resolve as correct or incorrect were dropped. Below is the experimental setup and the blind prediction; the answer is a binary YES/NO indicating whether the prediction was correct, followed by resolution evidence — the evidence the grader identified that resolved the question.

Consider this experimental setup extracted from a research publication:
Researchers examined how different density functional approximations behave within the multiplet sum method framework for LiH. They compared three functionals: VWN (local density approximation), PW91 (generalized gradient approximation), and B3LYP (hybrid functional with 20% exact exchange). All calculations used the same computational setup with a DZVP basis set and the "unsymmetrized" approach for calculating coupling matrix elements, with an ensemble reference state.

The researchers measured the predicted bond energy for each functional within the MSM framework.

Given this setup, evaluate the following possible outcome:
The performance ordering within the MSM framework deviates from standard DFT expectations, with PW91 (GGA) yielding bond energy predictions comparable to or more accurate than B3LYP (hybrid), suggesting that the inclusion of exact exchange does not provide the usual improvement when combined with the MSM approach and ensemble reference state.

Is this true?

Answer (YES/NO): NO